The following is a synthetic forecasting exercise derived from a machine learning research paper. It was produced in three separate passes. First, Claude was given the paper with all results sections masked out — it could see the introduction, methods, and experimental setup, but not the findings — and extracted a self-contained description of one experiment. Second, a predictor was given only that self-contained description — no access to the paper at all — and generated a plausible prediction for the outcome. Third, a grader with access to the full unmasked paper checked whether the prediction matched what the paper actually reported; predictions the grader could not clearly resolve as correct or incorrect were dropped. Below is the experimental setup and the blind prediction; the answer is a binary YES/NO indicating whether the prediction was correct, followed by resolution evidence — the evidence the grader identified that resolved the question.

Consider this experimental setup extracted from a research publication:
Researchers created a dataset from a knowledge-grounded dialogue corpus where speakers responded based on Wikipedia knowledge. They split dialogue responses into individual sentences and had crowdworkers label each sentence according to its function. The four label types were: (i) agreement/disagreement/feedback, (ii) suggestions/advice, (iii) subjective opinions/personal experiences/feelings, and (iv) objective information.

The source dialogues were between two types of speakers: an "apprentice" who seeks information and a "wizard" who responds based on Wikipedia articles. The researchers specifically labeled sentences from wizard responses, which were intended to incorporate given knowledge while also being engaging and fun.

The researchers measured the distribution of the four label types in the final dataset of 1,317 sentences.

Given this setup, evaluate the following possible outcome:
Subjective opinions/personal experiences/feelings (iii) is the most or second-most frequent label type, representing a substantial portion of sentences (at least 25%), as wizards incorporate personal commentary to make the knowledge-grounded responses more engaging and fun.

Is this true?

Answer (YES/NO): YES